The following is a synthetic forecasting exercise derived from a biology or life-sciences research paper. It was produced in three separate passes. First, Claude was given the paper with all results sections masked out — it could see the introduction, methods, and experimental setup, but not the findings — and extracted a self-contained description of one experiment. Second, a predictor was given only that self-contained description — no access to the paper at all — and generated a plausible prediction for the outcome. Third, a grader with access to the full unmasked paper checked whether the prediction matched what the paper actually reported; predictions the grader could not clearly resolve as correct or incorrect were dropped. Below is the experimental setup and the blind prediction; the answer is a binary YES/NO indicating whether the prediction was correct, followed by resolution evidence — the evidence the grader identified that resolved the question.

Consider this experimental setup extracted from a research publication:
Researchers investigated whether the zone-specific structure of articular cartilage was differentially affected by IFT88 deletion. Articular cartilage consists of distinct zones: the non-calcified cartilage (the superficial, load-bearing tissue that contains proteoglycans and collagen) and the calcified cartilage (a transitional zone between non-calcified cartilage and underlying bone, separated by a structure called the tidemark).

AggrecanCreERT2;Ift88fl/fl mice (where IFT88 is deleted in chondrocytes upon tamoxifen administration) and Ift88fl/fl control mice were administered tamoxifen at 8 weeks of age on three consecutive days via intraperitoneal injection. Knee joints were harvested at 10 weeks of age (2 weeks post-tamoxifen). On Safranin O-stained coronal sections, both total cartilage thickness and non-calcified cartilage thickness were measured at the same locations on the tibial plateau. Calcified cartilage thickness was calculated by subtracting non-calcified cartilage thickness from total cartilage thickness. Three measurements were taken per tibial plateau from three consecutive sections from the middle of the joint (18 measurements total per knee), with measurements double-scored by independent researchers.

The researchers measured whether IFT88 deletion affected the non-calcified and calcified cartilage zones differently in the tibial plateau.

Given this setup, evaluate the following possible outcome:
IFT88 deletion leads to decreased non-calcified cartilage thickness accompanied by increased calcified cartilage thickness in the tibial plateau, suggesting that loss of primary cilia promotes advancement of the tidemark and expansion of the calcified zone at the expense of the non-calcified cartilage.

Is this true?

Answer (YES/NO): NO